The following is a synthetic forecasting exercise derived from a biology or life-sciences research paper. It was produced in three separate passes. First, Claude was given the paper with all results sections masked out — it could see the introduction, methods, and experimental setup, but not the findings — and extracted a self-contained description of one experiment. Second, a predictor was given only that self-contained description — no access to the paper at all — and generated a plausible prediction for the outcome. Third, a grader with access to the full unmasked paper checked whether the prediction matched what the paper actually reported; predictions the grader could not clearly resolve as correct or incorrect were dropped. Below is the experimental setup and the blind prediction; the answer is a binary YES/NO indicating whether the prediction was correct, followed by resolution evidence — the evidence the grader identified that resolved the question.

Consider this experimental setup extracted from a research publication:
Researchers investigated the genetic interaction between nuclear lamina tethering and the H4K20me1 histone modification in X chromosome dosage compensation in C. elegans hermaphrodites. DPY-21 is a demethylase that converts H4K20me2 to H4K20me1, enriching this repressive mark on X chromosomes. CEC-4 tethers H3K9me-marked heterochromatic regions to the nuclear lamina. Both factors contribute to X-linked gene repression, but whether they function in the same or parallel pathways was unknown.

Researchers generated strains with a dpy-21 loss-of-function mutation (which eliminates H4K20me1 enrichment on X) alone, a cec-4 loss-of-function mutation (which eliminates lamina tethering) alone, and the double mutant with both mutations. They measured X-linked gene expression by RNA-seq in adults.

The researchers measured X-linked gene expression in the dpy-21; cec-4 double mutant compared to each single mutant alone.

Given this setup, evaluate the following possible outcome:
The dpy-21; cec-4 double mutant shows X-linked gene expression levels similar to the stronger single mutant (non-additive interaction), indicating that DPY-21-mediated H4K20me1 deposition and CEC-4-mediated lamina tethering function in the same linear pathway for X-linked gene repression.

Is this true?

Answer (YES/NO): NO